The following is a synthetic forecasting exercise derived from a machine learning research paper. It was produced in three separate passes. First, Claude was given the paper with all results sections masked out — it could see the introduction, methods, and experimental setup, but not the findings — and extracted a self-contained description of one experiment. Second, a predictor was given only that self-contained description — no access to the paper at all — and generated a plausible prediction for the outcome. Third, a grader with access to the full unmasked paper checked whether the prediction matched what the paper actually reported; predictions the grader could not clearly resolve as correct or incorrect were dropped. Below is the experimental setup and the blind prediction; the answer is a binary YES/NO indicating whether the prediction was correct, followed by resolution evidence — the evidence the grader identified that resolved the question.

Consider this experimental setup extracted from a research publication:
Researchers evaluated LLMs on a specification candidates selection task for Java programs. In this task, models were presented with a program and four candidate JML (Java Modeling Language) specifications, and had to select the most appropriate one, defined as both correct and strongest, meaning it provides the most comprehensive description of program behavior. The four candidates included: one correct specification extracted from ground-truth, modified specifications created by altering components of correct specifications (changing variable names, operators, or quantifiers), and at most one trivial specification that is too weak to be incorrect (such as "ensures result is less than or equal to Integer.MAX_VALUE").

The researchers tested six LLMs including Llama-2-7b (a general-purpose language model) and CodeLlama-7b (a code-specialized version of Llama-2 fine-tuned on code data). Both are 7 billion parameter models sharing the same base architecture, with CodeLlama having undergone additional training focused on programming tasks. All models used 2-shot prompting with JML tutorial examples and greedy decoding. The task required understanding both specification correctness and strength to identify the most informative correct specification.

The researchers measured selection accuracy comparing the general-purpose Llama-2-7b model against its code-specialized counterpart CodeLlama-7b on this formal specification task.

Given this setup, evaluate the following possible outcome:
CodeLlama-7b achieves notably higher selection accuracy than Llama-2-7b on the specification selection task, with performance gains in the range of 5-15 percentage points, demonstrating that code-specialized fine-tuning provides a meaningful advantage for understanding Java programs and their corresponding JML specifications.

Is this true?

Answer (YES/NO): NO